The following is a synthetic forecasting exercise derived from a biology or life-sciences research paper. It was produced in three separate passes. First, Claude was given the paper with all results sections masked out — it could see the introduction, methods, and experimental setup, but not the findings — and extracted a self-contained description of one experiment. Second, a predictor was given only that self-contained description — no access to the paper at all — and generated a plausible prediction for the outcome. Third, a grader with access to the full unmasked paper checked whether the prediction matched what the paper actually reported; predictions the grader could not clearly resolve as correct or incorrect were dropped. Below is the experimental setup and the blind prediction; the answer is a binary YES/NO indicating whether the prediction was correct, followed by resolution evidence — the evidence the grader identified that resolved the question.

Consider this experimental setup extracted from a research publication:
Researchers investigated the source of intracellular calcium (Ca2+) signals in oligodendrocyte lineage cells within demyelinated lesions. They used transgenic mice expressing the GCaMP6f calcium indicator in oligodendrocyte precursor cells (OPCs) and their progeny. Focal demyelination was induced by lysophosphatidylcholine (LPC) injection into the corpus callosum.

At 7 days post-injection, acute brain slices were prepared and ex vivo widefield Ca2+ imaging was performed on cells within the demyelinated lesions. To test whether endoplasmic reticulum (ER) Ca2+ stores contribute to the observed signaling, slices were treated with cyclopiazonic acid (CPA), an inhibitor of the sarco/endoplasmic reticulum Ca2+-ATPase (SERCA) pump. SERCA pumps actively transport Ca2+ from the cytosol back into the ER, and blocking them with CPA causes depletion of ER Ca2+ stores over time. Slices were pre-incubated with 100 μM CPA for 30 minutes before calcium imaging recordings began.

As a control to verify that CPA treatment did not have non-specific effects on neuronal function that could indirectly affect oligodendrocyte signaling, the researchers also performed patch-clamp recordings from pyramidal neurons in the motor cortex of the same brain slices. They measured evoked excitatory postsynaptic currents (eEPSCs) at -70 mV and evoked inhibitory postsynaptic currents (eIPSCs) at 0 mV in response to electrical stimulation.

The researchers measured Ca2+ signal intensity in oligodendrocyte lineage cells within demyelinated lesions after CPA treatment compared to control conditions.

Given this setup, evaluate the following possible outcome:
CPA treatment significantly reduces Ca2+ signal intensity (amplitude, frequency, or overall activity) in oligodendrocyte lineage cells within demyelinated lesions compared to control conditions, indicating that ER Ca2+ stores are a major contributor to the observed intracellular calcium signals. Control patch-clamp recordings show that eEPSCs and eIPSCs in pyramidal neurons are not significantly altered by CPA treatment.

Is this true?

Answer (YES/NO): YES